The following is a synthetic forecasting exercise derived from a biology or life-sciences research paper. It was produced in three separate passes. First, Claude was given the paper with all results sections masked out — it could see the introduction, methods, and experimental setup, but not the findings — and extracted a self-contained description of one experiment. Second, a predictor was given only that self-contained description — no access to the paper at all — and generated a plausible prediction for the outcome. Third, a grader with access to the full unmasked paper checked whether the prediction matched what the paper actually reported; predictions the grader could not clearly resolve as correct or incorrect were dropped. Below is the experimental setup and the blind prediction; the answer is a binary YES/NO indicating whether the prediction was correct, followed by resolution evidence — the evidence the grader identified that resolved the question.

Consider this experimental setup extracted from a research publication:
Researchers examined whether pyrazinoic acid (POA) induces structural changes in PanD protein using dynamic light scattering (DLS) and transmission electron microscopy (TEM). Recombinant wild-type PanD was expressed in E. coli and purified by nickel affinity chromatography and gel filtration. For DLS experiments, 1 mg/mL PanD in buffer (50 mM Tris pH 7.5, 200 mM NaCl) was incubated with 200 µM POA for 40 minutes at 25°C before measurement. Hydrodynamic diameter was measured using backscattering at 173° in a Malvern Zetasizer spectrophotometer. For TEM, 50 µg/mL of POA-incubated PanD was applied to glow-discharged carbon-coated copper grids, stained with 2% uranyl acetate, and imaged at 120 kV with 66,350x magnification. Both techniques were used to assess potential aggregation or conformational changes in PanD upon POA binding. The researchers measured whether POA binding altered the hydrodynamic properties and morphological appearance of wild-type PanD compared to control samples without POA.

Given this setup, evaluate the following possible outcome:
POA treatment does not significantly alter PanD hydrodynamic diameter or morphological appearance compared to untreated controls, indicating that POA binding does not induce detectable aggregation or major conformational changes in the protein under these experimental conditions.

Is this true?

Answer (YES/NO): NO